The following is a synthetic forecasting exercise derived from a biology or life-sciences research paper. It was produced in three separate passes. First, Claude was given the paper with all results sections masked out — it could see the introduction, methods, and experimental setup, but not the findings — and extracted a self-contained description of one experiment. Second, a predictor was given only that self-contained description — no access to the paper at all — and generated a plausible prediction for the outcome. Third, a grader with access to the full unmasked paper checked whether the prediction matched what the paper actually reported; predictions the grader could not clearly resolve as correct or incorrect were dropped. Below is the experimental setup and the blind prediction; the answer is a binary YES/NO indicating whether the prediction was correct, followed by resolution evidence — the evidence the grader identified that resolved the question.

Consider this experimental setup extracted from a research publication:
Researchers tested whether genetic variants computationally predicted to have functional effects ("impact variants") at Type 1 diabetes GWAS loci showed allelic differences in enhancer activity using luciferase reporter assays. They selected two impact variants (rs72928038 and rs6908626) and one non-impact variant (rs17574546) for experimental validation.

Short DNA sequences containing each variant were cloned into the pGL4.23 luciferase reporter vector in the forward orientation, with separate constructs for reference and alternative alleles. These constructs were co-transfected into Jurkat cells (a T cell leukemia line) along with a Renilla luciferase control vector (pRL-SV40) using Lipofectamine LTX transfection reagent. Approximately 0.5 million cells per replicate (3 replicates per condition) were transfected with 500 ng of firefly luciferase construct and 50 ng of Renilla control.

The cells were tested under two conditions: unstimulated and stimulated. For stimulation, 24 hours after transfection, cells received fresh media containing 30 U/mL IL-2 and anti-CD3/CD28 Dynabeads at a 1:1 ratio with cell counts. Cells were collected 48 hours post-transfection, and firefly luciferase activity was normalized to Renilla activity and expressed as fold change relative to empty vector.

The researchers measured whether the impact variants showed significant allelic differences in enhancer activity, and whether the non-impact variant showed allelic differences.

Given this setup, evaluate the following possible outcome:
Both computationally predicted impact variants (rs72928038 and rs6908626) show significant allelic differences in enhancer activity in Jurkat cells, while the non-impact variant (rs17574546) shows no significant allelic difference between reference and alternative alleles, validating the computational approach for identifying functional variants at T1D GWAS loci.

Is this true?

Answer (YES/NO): YES